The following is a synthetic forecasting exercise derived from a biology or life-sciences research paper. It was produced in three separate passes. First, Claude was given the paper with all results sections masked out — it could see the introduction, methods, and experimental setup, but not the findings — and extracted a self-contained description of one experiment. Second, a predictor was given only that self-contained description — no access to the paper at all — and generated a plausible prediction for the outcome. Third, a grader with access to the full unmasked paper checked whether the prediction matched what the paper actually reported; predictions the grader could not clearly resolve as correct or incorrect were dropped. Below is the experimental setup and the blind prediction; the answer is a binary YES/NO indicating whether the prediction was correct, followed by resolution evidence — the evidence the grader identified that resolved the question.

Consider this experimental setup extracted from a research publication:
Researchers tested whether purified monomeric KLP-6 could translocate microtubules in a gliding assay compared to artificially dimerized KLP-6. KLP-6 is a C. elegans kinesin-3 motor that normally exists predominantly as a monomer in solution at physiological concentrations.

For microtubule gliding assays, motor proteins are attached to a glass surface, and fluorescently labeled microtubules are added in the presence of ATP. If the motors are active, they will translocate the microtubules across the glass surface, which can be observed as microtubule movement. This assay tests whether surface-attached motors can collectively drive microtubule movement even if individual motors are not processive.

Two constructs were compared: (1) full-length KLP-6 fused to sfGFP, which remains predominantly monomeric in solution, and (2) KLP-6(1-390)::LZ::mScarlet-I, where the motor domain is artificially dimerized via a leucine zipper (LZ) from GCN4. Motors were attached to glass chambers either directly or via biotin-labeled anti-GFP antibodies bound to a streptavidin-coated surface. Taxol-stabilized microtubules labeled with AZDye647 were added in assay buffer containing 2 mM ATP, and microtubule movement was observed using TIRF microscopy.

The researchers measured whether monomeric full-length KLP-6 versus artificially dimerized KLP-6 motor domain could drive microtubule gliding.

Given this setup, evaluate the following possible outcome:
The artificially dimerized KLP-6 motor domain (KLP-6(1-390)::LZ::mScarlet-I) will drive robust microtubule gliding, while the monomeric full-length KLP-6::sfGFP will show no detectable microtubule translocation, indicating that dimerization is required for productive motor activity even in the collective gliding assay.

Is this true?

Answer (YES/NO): NO